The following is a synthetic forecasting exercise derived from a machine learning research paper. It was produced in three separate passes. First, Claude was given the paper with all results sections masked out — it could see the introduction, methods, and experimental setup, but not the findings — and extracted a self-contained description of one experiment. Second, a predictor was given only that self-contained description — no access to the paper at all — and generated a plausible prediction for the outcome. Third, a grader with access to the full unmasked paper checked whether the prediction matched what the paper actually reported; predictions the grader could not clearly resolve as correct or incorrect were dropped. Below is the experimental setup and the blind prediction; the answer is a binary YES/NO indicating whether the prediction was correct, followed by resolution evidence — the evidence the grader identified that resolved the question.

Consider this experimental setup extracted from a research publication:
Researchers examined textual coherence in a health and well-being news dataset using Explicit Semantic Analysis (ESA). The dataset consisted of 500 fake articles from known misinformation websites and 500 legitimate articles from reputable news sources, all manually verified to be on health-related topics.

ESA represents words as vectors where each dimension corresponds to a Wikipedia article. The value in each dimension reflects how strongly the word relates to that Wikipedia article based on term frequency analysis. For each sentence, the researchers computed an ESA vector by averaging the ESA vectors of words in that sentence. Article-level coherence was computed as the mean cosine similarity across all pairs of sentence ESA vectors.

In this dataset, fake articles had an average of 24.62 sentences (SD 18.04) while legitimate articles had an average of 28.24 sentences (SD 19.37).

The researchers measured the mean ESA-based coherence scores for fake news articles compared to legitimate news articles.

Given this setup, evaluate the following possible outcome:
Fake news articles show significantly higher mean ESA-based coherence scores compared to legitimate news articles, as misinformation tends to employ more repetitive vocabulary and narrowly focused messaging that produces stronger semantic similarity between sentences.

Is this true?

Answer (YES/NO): NO